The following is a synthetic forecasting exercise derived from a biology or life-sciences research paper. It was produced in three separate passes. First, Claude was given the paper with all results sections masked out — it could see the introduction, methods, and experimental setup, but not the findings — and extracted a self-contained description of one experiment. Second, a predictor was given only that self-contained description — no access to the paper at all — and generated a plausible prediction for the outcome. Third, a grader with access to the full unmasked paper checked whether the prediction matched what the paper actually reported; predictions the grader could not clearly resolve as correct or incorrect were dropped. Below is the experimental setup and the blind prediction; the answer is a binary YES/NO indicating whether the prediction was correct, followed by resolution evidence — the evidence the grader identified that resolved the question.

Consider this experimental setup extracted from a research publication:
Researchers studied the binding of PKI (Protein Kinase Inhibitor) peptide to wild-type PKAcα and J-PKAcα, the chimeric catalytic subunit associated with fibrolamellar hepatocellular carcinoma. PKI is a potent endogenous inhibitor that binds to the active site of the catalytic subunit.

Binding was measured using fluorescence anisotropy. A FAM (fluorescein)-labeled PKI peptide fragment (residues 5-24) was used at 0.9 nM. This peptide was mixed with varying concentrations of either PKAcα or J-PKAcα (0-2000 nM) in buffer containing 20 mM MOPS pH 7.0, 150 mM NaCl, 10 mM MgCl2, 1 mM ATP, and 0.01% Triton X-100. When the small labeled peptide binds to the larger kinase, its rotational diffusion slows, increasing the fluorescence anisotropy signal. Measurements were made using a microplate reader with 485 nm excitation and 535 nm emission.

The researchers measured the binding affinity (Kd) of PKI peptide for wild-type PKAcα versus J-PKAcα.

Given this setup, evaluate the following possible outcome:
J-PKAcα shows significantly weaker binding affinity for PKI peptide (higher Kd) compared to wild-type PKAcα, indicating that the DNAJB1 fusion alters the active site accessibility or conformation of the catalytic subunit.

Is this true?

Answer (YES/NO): NO